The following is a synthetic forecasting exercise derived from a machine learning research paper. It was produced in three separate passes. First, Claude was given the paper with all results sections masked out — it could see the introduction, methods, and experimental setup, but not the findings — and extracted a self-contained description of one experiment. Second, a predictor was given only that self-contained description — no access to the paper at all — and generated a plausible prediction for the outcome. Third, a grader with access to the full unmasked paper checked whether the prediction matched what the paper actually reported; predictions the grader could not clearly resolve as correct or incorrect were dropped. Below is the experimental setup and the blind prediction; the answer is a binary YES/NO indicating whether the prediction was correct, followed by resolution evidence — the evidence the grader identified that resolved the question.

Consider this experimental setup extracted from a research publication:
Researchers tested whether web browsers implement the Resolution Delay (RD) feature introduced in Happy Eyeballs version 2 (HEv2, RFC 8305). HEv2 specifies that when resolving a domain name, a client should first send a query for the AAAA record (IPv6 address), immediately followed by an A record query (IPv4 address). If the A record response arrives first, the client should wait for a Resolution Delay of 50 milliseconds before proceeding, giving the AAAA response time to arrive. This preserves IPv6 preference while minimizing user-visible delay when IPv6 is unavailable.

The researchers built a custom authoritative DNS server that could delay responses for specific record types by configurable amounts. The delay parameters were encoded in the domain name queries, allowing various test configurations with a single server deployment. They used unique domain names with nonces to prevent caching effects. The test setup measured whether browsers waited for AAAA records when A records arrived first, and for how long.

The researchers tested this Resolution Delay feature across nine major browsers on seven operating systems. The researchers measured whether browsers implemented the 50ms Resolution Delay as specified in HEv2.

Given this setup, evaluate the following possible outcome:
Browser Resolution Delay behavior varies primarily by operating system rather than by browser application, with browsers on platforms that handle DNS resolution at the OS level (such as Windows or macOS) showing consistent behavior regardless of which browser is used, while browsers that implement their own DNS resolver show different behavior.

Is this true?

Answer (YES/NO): NO